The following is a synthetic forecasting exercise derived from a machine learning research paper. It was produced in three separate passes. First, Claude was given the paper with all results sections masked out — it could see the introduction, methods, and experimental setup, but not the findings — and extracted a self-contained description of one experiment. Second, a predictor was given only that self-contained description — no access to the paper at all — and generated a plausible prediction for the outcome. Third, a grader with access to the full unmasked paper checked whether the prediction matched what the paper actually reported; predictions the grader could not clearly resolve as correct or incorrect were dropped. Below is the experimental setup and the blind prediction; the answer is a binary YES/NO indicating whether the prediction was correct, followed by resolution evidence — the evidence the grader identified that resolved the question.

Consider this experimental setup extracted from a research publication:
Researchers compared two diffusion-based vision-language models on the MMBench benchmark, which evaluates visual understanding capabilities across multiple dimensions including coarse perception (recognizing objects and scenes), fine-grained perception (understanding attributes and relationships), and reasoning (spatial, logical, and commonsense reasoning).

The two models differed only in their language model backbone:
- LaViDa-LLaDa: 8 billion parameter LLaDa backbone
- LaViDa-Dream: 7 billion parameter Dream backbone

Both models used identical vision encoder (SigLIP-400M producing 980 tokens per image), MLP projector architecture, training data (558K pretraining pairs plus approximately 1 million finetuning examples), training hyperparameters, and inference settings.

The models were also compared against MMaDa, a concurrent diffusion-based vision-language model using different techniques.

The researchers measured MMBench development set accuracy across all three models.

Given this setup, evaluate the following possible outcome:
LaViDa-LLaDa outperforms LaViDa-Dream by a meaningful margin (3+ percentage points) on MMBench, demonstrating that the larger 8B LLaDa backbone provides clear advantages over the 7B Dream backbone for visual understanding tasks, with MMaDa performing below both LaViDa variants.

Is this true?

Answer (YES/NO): NO